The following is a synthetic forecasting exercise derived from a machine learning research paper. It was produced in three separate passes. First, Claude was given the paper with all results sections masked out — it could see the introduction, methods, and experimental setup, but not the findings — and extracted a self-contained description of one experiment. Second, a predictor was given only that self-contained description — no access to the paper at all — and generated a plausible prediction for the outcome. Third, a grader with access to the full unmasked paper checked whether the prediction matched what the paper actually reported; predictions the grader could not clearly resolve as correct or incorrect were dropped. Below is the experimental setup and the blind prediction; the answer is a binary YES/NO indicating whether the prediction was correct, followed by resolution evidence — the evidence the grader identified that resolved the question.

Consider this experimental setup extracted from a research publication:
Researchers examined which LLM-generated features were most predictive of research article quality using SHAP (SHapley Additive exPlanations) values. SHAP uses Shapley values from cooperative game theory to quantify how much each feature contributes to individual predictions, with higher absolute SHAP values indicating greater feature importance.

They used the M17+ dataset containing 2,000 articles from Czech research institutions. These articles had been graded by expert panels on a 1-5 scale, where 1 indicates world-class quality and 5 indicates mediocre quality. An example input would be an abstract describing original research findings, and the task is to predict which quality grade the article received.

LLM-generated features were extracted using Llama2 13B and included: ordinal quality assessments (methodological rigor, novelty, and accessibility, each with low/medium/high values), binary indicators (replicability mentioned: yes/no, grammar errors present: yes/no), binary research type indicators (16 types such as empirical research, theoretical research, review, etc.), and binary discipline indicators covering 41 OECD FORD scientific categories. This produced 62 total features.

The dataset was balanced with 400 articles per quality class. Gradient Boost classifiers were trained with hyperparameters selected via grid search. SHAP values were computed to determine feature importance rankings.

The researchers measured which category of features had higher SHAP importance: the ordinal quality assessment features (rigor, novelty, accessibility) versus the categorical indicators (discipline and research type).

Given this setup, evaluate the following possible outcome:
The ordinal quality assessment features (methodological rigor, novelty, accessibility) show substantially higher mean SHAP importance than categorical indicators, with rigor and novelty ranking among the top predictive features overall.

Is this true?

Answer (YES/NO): NO